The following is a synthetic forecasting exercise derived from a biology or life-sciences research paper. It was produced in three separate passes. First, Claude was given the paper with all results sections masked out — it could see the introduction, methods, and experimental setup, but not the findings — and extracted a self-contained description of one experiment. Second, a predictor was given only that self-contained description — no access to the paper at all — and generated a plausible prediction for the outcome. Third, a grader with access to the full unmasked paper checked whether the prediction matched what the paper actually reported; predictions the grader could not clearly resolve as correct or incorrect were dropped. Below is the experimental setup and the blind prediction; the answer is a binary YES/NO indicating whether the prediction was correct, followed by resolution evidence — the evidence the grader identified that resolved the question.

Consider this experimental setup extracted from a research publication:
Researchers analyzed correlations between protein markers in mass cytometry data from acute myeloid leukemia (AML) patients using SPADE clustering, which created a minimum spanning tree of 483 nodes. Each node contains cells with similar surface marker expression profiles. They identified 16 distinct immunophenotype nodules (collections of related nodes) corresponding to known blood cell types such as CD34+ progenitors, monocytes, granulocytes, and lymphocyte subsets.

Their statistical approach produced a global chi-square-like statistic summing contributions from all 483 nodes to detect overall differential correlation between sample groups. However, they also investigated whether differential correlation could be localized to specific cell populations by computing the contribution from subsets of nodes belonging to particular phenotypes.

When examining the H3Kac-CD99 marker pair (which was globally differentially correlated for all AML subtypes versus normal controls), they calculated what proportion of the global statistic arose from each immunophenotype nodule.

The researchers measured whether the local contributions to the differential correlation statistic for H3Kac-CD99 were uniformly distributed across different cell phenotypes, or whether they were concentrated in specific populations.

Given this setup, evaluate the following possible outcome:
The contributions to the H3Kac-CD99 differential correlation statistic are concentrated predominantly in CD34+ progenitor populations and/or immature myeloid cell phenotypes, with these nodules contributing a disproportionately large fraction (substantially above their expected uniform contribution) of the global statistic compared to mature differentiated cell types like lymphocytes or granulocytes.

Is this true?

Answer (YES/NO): NO